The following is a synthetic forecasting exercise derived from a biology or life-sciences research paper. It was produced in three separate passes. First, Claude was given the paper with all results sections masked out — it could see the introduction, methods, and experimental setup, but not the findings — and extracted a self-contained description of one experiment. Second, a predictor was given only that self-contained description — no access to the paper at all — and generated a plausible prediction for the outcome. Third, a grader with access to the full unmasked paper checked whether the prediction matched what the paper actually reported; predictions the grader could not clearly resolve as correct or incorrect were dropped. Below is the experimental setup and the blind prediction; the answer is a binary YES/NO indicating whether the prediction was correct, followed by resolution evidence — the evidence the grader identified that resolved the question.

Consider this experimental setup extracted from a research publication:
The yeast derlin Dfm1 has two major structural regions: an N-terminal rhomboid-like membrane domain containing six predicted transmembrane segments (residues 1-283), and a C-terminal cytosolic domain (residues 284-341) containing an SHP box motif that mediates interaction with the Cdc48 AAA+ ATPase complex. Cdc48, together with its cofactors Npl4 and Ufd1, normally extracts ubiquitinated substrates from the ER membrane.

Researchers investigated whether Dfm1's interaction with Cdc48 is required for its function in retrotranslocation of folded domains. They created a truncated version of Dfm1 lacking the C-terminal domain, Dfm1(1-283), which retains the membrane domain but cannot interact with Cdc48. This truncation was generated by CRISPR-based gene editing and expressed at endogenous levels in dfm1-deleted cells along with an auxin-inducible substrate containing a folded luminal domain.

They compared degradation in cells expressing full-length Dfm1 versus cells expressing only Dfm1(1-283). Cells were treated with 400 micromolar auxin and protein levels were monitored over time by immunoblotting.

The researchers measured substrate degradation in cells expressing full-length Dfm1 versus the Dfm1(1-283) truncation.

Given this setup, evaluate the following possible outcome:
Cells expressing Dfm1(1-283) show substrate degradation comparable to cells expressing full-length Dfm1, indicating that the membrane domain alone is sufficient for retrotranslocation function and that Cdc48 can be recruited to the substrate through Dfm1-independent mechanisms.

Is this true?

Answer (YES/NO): NO